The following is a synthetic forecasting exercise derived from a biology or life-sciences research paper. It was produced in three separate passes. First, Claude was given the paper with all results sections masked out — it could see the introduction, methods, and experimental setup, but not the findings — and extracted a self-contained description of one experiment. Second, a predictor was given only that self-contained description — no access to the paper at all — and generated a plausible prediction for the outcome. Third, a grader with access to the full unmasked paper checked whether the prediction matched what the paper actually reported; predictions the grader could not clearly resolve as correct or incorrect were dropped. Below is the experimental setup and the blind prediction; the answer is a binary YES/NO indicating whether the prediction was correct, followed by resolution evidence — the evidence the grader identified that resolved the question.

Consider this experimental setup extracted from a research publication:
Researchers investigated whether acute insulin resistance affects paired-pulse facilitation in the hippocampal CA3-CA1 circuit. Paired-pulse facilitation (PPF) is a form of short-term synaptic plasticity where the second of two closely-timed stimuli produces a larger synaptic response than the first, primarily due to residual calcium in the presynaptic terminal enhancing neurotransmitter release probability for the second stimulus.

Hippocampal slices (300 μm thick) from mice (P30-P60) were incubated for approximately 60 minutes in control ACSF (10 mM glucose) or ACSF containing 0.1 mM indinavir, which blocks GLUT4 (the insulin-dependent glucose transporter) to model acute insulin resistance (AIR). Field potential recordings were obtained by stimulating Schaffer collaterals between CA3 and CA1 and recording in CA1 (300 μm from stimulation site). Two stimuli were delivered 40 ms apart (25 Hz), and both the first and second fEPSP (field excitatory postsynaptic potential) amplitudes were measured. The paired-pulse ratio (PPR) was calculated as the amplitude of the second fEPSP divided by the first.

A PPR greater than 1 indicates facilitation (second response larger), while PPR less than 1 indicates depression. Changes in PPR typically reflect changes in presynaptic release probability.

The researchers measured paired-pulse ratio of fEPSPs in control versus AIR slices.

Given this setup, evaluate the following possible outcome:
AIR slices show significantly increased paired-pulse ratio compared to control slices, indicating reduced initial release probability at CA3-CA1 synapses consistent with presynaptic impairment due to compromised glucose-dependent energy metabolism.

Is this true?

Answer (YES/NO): NO